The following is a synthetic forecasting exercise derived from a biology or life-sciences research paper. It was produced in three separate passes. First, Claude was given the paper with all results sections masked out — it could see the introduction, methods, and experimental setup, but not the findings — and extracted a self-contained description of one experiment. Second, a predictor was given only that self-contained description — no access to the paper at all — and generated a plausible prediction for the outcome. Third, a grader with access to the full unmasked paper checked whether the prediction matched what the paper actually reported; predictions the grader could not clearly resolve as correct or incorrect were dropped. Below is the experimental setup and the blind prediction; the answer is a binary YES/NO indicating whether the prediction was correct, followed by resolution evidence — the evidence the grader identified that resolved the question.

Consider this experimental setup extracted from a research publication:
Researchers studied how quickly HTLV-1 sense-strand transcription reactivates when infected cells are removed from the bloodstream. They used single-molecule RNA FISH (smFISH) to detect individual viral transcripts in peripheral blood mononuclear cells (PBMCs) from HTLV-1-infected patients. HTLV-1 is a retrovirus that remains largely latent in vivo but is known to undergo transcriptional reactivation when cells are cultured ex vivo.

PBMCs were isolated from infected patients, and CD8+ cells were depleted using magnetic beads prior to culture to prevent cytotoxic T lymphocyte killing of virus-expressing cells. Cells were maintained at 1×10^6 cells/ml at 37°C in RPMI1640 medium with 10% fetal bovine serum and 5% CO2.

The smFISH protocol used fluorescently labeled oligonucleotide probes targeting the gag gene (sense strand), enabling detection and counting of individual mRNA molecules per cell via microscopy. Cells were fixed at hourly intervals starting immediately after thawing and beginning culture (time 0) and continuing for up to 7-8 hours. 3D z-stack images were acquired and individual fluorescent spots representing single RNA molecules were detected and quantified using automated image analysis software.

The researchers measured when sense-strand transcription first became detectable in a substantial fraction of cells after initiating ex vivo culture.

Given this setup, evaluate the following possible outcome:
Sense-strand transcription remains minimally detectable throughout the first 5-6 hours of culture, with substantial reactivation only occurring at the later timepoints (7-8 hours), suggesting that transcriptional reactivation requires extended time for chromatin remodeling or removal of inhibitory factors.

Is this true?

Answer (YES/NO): NO